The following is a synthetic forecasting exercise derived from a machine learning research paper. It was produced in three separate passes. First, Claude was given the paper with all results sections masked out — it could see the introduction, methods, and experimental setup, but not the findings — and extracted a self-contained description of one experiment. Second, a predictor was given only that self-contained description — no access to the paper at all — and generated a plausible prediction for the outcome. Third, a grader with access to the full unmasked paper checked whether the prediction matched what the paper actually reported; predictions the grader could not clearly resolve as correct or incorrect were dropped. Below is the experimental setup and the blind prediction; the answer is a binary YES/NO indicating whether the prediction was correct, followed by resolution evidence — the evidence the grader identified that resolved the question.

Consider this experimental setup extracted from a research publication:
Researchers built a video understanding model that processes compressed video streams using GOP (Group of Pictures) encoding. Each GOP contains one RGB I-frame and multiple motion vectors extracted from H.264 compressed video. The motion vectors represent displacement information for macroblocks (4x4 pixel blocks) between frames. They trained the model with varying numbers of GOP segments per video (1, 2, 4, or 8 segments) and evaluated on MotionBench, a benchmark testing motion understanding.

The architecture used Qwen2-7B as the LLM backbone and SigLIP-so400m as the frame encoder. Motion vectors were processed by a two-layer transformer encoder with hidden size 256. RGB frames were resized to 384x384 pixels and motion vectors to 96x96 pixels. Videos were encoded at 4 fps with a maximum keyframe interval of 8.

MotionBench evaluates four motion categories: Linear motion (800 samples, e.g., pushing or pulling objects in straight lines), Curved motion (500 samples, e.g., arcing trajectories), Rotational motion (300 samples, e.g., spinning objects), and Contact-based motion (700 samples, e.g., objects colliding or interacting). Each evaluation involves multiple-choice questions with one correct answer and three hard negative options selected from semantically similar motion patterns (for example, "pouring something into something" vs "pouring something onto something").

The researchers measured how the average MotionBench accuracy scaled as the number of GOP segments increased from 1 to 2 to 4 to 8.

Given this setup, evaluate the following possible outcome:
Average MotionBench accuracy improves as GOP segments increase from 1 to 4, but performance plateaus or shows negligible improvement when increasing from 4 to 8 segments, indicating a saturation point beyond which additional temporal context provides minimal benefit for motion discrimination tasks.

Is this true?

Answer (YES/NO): YES